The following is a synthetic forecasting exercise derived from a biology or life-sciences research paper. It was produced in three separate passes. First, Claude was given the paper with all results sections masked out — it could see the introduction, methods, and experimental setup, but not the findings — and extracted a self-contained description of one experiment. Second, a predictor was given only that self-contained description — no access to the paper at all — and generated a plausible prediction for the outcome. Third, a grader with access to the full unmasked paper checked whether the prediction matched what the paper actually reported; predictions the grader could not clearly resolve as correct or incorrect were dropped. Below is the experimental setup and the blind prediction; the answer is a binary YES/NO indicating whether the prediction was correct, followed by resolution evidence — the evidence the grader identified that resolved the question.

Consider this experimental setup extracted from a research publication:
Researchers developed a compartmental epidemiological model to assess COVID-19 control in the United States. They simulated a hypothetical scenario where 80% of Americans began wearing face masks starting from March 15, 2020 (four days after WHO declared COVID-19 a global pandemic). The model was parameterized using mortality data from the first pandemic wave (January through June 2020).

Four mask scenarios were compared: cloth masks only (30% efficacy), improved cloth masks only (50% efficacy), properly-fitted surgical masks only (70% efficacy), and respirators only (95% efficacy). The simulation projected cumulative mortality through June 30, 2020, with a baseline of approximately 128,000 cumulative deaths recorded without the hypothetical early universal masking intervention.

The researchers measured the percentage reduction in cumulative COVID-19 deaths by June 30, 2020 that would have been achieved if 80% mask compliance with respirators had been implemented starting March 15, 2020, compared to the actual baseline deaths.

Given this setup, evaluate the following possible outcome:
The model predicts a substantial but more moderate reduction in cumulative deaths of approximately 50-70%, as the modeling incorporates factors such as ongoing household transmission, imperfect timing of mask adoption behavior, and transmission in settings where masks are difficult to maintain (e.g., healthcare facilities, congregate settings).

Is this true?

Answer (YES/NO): NO